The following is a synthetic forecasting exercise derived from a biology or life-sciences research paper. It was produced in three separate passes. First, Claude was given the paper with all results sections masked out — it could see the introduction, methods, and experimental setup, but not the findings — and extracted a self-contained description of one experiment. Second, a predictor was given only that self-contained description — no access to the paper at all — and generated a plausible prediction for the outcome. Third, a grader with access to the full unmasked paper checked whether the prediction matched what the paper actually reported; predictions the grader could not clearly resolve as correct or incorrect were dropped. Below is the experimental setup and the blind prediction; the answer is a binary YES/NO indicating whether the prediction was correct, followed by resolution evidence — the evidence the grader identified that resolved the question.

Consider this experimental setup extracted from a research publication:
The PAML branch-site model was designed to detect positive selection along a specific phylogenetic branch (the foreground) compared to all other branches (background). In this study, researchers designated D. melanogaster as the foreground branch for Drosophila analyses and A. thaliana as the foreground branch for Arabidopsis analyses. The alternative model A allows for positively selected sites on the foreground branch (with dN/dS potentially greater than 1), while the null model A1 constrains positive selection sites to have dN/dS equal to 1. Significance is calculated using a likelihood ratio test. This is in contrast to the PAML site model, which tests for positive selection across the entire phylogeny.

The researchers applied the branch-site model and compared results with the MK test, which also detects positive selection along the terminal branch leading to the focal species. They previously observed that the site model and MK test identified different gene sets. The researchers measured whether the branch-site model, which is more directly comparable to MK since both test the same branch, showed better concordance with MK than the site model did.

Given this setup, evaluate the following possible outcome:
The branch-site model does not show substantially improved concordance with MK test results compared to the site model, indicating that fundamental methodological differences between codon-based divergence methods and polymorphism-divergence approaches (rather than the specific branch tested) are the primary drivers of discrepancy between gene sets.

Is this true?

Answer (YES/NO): YES